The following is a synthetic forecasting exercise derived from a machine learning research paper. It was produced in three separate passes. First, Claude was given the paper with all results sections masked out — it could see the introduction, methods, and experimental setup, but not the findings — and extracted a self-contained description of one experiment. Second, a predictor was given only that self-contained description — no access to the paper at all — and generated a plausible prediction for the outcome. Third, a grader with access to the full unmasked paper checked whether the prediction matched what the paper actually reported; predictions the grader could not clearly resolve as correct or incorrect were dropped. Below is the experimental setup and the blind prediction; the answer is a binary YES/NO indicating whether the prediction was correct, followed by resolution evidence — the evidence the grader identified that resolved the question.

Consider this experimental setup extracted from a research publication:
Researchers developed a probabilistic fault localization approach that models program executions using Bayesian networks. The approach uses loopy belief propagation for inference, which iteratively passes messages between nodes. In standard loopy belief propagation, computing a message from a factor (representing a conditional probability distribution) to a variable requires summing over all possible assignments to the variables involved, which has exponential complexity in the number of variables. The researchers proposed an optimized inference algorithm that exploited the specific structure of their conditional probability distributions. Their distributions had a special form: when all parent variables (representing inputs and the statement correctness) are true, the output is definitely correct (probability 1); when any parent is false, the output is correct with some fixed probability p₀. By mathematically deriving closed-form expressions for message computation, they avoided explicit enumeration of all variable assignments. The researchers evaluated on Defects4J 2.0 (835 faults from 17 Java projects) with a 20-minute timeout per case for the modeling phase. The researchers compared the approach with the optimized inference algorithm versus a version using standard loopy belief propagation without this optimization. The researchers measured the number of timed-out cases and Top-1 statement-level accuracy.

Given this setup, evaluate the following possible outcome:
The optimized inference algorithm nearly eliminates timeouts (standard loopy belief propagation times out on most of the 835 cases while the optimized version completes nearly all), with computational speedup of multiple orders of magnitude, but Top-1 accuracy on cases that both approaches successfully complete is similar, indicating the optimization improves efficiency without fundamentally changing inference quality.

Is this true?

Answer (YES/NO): NO